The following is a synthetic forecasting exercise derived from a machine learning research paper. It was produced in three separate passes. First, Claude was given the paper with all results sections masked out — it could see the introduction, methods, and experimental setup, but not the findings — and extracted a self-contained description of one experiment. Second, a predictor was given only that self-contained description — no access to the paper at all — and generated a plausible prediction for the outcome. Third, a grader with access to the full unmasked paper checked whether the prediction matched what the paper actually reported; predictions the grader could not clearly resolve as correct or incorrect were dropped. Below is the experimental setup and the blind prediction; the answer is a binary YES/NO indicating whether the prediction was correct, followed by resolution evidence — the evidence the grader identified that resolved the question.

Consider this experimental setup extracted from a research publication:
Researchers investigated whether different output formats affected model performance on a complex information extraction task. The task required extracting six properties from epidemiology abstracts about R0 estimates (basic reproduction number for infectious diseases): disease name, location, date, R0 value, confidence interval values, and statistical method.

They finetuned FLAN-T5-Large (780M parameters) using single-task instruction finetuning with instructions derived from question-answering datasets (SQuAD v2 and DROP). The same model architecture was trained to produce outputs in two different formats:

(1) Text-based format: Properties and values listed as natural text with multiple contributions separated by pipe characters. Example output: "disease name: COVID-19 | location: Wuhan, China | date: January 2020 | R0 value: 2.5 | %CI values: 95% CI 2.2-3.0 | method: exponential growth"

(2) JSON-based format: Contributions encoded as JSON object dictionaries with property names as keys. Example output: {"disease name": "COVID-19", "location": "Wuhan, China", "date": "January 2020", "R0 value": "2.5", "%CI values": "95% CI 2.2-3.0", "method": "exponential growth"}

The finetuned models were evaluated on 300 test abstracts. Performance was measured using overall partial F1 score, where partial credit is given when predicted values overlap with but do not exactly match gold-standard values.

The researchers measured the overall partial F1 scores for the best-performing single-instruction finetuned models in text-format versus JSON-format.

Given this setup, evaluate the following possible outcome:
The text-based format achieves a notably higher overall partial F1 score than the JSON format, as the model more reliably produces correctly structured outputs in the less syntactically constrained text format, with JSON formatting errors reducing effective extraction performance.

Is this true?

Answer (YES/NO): NO